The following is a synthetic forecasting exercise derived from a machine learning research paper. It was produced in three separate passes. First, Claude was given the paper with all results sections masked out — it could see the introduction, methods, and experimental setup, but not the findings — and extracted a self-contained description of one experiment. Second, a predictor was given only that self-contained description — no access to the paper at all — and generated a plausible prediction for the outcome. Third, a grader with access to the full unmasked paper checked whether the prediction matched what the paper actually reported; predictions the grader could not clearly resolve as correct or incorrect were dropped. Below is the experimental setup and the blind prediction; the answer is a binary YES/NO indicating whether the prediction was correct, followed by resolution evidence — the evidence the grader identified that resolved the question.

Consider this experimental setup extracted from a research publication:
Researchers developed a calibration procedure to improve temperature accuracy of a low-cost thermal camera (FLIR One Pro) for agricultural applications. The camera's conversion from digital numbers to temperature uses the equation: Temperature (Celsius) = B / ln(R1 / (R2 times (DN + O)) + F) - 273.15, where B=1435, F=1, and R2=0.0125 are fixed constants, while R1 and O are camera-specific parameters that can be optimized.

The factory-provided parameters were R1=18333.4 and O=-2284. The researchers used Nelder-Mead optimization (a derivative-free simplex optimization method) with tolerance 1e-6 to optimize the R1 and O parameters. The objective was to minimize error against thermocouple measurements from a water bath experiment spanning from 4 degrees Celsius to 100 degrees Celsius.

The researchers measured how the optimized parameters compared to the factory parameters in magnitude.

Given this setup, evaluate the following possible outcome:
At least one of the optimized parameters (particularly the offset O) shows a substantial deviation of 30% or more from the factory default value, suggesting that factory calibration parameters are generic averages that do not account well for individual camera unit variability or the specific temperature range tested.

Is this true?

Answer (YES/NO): YES